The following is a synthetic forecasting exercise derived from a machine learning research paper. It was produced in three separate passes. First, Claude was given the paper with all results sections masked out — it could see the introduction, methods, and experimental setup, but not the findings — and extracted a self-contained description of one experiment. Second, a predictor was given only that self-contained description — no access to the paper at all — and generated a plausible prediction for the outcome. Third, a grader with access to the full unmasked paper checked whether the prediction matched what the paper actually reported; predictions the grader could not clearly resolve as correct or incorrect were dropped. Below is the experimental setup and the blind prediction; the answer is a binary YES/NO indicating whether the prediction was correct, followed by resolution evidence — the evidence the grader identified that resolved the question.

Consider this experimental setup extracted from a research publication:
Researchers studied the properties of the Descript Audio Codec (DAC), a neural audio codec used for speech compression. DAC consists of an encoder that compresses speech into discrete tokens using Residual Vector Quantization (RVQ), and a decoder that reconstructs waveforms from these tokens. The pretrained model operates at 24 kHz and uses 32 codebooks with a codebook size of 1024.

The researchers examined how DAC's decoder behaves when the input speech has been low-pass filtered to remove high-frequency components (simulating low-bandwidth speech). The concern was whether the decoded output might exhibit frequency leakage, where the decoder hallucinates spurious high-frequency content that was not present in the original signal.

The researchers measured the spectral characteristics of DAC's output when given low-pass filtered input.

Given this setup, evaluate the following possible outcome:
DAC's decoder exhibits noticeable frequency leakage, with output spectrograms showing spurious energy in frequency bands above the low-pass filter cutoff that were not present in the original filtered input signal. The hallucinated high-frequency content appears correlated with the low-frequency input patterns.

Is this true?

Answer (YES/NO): NO